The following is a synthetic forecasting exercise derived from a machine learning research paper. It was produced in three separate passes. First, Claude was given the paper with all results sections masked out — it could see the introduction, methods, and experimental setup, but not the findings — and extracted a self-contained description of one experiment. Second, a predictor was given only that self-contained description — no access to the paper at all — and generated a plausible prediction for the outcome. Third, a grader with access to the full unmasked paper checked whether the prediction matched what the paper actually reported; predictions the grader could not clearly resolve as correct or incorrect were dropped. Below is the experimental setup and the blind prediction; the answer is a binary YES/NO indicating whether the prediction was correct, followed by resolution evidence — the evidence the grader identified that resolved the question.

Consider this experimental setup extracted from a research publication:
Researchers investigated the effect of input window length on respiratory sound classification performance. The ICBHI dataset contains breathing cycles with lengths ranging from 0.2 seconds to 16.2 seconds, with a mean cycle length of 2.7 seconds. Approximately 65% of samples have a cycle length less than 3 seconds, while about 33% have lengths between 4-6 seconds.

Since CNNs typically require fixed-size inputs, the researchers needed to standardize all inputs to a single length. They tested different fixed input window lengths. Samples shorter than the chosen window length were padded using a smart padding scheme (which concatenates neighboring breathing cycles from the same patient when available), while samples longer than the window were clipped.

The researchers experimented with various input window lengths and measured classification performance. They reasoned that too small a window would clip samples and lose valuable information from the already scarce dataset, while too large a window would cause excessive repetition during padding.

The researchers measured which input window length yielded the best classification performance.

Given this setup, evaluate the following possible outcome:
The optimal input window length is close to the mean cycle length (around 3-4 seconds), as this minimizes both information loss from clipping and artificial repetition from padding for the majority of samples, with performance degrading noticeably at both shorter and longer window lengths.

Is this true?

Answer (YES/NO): NO